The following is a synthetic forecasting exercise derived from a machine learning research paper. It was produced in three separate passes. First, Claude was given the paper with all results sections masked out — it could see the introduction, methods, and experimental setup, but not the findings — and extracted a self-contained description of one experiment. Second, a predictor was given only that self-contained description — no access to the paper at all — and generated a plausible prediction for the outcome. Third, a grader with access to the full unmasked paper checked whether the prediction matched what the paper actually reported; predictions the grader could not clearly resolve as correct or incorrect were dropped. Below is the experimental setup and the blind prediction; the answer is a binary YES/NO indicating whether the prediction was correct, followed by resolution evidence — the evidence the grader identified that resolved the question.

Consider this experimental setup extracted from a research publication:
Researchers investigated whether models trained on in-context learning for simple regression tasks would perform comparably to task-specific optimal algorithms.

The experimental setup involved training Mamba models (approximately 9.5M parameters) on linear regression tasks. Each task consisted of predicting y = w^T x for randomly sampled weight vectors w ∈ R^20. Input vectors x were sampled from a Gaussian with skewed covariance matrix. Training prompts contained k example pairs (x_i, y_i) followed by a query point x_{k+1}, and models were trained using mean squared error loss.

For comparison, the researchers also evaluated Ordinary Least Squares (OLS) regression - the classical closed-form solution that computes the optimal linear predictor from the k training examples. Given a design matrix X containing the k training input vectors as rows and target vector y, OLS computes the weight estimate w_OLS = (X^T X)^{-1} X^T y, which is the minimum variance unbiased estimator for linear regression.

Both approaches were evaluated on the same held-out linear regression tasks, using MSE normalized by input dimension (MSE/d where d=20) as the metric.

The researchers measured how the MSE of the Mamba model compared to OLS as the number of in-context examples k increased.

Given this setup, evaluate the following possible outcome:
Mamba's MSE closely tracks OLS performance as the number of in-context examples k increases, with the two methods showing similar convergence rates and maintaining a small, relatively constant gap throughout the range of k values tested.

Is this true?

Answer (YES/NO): NO